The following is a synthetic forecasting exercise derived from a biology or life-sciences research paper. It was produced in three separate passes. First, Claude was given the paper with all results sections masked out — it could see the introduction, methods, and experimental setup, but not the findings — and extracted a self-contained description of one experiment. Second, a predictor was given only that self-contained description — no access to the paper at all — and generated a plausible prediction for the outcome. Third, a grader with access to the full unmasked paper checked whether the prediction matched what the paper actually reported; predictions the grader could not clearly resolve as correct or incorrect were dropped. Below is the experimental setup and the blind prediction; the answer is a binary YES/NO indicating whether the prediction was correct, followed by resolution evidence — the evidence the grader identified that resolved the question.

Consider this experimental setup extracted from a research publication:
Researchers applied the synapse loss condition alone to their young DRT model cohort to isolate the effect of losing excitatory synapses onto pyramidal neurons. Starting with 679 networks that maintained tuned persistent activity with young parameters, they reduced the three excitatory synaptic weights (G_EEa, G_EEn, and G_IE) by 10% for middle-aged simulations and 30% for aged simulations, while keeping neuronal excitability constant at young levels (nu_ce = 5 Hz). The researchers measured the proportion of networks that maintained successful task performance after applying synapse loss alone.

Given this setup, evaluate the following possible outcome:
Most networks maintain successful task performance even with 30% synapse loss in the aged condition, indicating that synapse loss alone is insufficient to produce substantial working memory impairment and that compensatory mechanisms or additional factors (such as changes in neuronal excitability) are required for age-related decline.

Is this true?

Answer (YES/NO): YES